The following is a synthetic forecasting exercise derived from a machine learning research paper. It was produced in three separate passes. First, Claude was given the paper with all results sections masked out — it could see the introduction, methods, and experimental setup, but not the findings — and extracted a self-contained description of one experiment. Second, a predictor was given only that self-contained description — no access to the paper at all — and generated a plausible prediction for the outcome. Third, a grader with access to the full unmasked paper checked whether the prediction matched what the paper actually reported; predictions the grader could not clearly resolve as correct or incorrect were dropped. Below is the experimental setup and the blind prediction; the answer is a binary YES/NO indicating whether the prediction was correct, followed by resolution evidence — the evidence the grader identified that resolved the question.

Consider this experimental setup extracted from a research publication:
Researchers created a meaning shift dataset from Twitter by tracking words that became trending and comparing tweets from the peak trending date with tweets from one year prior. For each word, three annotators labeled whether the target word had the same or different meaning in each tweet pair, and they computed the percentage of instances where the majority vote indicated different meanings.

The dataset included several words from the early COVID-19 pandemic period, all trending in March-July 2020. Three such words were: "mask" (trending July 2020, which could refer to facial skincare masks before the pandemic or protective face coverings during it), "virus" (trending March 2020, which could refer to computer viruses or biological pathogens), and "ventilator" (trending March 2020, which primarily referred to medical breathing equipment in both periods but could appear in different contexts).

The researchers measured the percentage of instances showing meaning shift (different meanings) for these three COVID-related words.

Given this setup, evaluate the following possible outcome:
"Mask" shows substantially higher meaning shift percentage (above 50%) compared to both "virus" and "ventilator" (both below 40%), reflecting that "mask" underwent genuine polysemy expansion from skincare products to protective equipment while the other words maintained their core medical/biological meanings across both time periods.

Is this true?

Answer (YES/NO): NO